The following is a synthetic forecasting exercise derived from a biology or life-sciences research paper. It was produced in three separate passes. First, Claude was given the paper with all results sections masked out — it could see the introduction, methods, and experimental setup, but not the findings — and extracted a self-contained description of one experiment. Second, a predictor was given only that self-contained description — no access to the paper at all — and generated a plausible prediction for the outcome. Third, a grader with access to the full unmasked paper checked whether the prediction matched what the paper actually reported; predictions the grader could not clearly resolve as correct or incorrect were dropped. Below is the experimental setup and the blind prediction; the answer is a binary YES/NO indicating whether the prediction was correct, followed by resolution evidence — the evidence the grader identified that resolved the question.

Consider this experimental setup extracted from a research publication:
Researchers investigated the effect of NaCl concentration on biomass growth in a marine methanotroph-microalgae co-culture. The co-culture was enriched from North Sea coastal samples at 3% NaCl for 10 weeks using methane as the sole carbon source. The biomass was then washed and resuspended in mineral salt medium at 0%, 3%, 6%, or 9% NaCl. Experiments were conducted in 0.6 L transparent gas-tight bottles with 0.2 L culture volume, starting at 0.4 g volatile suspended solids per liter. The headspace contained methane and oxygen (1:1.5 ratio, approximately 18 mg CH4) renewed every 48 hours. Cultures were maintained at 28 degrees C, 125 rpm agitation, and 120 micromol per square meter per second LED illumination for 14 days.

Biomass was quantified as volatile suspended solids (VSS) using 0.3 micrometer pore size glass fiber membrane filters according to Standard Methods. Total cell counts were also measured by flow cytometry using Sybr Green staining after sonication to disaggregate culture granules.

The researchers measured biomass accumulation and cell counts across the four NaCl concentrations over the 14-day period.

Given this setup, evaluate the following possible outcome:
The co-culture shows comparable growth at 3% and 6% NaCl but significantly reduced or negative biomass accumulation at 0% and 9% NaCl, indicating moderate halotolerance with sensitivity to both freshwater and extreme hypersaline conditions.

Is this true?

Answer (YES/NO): NO